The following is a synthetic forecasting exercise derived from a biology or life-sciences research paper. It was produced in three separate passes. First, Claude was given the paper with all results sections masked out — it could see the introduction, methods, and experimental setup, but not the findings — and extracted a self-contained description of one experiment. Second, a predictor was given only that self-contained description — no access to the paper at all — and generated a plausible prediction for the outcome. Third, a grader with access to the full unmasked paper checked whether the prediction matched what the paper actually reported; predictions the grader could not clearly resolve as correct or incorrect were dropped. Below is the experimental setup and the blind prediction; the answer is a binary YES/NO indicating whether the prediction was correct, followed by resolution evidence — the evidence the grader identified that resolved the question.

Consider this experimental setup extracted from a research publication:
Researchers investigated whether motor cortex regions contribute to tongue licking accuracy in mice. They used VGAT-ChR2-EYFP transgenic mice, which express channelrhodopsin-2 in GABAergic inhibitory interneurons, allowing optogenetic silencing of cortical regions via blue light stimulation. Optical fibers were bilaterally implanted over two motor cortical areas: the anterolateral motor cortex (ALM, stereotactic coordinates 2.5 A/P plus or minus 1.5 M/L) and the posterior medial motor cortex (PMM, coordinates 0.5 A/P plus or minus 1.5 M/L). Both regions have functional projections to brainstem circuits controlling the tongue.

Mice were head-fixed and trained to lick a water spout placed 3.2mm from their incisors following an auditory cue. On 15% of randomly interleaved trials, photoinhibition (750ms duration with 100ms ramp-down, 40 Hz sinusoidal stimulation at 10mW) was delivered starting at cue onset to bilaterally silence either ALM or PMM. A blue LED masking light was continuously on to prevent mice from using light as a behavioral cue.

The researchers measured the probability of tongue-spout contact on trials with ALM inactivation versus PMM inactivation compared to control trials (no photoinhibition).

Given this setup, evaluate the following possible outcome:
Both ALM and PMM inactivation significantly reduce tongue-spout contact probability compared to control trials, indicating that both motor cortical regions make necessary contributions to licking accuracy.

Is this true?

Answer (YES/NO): NO